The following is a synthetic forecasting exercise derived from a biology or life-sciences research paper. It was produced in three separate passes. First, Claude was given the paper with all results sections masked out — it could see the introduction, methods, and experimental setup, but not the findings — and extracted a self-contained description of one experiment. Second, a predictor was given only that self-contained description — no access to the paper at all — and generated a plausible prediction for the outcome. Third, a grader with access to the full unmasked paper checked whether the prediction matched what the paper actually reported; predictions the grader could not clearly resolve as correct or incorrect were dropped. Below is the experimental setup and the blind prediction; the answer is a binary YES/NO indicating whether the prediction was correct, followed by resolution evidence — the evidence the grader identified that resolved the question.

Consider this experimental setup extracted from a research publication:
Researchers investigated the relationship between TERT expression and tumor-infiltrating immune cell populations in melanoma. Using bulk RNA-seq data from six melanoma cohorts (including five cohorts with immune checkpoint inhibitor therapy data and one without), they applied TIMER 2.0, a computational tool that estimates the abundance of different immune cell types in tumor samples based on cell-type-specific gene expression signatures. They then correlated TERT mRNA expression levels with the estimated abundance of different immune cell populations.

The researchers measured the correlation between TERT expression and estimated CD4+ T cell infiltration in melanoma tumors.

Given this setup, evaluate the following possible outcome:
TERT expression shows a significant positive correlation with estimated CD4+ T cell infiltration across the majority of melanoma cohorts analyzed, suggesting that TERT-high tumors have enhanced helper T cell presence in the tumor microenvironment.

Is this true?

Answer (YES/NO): YES